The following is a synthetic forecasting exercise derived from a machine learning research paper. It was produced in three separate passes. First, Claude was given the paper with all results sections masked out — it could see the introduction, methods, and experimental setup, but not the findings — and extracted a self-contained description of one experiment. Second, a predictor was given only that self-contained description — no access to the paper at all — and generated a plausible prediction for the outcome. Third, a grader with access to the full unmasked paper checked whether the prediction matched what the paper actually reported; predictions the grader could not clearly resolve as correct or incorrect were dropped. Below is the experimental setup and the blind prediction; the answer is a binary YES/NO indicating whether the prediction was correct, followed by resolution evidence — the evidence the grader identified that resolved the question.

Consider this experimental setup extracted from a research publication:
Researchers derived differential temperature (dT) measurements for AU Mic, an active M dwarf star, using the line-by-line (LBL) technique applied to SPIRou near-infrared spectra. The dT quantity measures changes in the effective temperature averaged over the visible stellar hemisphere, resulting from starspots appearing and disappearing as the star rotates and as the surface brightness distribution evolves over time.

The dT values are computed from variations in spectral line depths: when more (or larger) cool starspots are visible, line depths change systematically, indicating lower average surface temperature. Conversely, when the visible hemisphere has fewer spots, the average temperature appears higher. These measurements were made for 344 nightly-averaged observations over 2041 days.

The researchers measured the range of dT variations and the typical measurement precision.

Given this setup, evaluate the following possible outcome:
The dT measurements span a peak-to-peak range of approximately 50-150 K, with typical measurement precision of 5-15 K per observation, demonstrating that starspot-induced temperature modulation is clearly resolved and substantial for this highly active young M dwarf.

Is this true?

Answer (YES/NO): NO